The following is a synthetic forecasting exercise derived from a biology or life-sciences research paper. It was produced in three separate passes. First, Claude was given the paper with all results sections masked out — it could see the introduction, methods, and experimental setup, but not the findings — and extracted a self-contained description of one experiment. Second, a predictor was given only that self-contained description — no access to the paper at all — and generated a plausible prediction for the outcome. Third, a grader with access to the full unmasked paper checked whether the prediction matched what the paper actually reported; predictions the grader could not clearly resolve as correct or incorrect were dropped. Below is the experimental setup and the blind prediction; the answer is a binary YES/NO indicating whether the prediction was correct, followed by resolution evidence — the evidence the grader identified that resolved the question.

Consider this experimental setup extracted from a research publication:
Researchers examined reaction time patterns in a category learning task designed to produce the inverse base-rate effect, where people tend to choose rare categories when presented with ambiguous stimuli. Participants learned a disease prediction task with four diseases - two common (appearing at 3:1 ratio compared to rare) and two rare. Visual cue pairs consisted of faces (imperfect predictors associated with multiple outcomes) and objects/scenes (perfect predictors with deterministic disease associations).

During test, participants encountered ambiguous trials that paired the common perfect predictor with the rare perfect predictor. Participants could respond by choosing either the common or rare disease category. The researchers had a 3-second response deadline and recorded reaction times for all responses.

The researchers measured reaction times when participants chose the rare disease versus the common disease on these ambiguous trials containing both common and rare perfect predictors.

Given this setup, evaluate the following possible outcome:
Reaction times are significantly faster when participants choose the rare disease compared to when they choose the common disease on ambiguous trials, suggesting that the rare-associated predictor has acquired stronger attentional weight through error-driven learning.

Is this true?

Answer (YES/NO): NO